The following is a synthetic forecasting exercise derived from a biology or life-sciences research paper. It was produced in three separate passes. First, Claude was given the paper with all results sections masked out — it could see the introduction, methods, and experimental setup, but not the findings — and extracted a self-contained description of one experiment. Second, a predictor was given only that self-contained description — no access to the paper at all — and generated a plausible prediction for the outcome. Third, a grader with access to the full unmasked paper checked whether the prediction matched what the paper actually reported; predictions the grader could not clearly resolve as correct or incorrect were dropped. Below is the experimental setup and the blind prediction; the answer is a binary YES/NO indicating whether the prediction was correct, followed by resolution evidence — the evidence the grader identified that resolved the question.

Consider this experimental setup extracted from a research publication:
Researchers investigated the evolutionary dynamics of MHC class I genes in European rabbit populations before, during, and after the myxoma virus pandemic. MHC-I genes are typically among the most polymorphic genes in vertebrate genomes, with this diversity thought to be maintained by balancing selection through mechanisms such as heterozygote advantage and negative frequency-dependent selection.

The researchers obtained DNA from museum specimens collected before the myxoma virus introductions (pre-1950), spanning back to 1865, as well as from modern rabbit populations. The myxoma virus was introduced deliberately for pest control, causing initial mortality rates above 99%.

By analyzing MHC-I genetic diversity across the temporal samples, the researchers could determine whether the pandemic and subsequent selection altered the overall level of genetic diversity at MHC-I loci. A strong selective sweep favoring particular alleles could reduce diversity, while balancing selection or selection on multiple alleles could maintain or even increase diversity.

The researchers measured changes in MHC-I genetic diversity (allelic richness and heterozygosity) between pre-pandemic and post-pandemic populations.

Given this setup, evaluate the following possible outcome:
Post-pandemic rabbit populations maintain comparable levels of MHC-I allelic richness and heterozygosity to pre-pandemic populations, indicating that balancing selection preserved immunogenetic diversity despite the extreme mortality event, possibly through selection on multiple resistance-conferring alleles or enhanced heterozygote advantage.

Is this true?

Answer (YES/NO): NO